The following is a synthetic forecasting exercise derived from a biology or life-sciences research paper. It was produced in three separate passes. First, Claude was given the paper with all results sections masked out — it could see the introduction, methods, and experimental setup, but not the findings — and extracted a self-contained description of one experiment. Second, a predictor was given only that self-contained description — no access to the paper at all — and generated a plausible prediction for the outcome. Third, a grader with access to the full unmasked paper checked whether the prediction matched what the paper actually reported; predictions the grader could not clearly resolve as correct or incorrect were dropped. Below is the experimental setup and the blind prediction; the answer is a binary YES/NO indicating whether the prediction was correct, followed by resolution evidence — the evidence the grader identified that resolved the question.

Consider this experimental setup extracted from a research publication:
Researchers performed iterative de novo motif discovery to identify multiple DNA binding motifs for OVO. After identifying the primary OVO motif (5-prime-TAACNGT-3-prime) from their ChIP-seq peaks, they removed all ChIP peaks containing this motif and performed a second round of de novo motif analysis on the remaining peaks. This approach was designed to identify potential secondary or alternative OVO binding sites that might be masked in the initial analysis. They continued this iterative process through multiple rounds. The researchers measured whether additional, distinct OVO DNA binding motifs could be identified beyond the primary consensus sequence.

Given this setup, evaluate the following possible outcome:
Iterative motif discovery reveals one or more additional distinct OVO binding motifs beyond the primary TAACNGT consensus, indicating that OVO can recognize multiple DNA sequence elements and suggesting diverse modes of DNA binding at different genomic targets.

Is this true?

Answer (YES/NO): NO